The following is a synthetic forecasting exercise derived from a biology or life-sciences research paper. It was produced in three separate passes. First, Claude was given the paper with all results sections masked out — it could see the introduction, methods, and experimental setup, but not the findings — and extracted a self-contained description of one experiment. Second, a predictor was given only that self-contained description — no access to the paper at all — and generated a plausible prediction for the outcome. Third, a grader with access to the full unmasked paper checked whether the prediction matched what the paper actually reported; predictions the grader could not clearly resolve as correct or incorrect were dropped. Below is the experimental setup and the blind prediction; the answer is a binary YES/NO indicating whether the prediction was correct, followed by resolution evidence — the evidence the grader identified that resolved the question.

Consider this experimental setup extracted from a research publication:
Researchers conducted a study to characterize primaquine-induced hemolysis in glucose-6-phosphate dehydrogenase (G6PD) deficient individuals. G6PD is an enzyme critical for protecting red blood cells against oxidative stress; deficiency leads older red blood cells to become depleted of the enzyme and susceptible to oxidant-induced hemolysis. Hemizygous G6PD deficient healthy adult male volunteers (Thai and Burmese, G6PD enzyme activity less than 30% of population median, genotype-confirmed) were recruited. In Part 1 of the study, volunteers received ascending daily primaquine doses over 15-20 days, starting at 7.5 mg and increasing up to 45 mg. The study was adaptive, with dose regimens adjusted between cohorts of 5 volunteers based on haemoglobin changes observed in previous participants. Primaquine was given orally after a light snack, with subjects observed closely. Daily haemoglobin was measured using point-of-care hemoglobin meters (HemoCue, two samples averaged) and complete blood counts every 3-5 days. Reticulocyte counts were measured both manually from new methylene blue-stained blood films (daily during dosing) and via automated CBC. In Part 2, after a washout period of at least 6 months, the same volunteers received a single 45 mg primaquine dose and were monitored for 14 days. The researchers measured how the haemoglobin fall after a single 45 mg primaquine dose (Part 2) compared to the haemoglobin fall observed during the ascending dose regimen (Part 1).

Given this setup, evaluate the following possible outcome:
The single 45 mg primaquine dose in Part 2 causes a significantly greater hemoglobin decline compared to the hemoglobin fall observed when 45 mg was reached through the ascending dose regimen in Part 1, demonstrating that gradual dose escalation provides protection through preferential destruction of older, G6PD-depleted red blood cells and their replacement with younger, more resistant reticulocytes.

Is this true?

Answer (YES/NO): YES